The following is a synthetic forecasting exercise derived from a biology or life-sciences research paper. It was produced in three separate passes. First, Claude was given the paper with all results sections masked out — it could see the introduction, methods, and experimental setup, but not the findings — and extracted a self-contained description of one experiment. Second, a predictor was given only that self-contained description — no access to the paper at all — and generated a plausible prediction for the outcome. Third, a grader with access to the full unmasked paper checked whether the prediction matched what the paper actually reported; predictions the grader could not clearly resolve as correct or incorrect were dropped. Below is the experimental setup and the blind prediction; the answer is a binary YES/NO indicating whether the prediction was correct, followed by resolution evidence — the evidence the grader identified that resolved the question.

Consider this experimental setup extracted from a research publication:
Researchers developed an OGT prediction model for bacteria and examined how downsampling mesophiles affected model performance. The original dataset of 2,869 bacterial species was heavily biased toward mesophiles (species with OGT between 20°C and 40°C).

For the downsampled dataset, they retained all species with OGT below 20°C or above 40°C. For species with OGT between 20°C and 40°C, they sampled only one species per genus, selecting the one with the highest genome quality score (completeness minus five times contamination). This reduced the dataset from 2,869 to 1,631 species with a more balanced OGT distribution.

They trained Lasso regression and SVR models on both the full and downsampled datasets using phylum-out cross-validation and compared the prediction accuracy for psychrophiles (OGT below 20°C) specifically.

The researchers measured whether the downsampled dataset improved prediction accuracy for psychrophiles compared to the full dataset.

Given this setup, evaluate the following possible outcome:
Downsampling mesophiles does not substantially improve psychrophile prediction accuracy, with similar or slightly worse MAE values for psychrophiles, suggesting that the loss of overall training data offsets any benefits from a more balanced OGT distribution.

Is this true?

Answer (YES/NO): NO